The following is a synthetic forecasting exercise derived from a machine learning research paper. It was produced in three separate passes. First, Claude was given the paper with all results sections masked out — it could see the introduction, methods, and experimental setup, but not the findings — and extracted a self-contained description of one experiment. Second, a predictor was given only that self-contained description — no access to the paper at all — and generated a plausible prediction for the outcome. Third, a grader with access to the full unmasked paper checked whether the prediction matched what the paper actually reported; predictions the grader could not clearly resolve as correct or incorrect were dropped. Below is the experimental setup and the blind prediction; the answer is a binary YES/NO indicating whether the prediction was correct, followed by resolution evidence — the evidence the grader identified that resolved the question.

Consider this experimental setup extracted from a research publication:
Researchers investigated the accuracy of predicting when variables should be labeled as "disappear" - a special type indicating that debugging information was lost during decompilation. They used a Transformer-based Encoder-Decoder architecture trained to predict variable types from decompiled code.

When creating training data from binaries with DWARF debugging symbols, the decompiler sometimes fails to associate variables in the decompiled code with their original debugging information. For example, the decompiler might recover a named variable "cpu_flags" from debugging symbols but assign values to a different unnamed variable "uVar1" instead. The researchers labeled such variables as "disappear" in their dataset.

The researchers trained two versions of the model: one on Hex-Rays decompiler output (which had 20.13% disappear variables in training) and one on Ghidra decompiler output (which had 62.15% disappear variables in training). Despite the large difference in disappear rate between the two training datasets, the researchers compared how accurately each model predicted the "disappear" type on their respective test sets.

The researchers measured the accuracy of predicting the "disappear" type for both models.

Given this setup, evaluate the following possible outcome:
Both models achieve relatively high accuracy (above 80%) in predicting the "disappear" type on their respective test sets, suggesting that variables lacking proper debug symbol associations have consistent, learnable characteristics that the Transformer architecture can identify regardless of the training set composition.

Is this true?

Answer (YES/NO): YES